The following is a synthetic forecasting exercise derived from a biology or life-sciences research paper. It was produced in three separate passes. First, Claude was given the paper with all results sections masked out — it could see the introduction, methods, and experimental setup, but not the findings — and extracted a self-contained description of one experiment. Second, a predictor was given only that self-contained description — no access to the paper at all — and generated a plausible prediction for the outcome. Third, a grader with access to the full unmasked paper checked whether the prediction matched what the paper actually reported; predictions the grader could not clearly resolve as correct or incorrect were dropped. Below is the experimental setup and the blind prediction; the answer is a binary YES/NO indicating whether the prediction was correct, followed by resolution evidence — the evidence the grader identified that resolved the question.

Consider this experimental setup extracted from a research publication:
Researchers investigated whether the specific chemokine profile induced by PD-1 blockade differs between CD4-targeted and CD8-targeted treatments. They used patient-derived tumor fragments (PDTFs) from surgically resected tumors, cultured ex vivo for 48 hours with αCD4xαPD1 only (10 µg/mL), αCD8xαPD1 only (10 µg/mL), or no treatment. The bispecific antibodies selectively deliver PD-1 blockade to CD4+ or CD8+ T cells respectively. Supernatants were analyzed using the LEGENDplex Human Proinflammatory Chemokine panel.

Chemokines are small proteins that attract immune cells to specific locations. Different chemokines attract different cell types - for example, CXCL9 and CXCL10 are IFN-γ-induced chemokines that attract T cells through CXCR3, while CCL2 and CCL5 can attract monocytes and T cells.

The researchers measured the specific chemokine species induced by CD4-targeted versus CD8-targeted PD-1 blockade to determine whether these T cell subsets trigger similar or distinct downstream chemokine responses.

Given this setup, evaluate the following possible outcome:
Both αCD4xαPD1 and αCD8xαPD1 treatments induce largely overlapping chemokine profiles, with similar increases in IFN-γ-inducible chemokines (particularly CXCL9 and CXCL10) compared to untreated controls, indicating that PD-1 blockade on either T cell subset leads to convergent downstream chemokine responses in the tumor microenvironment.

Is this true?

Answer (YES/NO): YES